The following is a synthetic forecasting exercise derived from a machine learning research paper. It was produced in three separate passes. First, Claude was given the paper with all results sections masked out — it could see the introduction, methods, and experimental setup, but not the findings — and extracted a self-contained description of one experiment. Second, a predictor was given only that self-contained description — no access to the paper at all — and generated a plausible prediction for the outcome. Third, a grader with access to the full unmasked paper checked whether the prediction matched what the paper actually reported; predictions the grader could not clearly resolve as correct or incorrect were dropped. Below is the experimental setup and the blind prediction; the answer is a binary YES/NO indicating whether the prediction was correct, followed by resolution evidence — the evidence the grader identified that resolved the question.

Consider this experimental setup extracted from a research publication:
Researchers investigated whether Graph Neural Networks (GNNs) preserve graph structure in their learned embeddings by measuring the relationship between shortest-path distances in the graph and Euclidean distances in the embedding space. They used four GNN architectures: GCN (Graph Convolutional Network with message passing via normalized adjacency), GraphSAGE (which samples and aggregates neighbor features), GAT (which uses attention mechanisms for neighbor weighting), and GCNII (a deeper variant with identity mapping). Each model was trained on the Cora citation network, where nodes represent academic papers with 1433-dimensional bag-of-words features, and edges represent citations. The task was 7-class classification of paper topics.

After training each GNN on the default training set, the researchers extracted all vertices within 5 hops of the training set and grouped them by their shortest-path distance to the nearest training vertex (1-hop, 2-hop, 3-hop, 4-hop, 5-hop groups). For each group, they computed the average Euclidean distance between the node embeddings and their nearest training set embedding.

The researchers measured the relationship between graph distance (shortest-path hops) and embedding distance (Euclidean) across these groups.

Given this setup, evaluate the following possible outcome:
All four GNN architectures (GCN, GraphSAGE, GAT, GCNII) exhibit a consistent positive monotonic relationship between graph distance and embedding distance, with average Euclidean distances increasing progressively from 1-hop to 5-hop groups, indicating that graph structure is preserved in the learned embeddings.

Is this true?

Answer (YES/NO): YES